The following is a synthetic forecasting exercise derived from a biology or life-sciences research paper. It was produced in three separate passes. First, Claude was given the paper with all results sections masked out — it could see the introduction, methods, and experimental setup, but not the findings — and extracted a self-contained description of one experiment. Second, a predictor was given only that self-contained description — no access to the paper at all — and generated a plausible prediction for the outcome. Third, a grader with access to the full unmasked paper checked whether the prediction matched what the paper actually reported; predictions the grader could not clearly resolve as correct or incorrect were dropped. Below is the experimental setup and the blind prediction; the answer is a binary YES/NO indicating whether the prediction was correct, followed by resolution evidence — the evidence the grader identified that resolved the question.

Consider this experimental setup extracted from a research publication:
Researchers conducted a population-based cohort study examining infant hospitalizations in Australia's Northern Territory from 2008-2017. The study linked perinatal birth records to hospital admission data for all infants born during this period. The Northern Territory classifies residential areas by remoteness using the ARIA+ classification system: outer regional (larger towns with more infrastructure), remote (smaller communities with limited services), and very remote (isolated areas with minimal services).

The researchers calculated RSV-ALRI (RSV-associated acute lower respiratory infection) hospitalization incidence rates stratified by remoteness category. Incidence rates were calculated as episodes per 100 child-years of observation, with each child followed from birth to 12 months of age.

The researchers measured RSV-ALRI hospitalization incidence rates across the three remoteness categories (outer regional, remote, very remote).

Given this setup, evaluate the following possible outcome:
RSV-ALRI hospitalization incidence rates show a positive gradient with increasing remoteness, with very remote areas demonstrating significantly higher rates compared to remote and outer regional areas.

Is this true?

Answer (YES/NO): YES